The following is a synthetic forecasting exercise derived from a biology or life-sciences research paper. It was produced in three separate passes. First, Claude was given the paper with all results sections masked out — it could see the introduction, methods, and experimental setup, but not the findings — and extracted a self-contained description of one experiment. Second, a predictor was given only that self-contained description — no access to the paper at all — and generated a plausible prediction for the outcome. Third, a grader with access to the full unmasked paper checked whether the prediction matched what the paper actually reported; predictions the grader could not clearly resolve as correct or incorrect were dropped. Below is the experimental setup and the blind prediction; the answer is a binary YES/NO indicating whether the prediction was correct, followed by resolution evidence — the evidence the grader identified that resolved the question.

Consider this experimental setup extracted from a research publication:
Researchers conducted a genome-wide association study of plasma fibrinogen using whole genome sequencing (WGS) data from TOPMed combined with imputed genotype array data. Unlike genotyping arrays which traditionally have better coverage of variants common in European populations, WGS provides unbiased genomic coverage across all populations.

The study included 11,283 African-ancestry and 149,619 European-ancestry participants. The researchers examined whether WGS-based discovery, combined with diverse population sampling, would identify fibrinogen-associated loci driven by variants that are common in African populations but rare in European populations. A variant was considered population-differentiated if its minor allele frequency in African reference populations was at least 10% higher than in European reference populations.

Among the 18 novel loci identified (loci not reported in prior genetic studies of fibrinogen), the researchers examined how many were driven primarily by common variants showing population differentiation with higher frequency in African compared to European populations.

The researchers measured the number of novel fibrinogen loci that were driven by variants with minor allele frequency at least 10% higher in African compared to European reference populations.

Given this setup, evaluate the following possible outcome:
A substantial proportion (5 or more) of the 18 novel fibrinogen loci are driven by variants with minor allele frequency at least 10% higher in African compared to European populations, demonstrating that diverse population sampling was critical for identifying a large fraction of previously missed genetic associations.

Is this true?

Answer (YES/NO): NO